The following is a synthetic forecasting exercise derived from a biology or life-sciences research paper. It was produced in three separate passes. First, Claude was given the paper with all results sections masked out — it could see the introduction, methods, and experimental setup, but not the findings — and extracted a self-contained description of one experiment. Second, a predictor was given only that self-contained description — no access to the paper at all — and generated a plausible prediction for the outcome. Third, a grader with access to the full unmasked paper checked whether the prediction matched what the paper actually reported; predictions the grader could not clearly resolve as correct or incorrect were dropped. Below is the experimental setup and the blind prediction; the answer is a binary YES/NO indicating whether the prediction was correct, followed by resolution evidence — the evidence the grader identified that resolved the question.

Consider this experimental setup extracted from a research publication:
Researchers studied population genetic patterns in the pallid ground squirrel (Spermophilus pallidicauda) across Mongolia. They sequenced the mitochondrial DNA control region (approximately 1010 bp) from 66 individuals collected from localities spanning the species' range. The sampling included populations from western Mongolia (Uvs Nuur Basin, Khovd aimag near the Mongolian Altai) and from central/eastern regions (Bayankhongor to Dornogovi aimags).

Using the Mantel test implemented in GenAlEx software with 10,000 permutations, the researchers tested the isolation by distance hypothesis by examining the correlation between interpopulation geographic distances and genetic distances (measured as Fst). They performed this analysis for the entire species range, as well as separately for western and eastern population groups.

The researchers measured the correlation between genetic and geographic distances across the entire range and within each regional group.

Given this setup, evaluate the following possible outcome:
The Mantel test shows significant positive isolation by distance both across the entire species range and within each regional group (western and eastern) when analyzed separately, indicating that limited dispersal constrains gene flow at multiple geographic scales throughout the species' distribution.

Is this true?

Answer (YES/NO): NO